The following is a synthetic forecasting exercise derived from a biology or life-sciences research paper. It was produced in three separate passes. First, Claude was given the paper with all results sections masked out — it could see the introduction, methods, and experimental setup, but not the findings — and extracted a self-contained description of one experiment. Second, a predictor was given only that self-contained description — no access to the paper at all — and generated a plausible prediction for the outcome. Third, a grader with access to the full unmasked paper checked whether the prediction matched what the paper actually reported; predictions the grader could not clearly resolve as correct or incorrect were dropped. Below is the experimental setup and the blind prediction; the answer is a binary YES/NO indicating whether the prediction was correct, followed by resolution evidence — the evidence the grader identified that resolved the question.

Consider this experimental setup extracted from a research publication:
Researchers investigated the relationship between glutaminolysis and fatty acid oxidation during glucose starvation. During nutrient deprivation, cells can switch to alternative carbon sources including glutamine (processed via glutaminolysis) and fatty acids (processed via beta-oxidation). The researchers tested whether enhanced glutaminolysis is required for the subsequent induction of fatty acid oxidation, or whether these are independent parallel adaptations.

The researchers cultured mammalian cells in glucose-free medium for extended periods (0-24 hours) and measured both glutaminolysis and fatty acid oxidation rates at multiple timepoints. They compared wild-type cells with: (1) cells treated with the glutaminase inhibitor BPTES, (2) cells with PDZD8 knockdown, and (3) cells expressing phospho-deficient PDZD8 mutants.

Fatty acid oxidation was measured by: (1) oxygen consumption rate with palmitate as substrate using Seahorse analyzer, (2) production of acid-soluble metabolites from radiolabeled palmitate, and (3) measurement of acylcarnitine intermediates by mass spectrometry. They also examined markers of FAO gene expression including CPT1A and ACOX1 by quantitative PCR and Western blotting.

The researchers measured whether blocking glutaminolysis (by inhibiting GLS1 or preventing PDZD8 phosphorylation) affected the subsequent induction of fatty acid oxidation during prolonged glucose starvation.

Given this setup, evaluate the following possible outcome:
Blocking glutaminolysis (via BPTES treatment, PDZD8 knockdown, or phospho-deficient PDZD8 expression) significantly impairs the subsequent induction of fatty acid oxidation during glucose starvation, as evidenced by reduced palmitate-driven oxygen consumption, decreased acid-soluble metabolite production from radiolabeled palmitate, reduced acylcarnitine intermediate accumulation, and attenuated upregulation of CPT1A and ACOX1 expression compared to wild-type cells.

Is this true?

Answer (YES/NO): NO